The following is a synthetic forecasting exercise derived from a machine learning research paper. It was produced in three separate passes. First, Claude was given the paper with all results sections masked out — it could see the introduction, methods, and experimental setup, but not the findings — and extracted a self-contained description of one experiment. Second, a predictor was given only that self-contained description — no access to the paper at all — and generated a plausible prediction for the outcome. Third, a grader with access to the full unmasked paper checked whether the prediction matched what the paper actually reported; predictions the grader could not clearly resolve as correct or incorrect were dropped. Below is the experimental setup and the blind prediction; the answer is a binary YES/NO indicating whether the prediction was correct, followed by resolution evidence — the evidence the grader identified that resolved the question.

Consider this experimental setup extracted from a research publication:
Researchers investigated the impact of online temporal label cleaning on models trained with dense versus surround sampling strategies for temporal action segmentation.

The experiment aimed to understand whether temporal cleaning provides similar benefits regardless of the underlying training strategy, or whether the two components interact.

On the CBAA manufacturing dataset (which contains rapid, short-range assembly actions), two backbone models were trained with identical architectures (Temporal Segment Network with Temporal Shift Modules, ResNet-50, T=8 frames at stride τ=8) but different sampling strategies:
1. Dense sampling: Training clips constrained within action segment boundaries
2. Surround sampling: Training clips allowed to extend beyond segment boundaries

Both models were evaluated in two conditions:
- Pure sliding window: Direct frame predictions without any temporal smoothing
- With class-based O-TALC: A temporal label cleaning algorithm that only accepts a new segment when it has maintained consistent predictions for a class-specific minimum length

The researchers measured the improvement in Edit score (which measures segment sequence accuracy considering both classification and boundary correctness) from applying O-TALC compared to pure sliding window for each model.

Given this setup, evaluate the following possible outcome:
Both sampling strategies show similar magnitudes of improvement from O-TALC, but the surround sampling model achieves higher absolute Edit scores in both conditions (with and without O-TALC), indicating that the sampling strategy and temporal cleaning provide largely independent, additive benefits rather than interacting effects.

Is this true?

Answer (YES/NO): NO